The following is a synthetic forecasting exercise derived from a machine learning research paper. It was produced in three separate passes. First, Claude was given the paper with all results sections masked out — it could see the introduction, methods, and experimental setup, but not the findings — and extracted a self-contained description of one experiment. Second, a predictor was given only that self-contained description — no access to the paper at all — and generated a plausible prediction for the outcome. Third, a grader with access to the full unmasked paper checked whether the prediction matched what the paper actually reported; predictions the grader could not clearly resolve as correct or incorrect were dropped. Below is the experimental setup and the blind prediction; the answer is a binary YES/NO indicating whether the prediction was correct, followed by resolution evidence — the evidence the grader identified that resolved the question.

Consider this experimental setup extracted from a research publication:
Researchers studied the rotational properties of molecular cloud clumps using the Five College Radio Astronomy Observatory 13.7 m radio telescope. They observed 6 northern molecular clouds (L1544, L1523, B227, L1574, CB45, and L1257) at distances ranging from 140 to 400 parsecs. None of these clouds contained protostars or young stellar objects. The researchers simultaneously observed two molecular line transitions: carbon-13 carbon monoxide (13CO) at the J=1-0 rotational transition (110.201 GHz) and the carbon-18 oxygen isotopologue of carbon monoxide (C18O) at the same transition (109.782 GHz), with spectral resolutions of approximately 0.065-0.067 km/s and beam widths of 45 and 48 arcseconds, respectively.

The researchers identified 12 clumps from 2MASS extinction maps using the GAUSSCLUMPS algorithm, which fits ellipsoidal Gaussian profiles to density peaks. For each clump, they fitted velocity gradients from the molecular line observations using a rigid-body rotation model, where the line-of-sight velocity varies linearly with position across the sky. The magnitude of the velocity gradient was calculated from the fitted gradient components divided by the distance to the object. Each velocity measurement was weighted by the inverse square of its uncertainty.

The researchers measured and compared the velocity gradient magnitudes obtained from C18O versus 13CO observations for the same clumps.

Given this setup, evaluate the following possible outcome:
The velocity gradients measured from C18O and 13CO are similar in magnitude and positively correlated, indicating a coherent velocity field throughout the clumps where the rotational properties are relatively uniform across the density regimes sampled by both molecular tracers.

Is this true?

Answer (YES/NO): NO